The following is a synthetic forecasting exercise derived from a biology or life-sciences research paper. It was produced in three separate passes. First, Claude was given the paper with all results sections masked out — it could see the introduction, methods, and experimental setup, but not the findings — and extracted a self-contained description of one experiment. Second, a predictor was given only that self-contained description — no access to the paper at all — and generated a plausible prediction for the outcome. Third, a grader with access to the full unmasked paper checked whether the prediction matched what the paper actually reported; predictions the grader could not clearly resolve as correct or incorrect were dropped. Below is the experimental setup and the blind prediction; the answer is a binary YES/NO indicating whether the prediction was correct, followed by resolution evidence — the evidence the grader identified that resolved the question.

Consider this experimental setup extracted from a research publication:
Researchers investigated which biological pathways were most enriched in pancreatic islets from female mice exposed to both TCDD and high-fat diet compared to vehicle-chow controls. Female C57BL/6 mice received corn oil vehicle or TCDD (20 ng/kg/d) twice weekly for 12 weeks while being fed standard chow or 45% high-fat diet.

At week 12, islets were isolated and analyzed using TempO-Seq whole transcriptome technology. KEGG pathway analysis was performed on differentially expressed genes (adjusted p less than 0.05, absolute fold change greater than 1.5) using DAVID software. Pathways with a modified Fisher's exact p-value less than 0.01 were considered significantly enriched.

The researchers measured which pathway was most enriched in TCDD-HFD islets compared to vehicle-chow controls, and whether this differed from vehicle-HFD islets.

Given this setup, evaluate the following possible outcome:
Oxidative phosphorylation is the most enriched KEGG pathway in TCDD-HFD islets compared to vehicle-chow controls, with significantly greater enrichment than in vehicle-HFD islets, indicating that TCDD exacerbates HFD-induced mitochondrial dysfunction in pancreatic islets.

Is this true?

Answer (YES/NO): NO